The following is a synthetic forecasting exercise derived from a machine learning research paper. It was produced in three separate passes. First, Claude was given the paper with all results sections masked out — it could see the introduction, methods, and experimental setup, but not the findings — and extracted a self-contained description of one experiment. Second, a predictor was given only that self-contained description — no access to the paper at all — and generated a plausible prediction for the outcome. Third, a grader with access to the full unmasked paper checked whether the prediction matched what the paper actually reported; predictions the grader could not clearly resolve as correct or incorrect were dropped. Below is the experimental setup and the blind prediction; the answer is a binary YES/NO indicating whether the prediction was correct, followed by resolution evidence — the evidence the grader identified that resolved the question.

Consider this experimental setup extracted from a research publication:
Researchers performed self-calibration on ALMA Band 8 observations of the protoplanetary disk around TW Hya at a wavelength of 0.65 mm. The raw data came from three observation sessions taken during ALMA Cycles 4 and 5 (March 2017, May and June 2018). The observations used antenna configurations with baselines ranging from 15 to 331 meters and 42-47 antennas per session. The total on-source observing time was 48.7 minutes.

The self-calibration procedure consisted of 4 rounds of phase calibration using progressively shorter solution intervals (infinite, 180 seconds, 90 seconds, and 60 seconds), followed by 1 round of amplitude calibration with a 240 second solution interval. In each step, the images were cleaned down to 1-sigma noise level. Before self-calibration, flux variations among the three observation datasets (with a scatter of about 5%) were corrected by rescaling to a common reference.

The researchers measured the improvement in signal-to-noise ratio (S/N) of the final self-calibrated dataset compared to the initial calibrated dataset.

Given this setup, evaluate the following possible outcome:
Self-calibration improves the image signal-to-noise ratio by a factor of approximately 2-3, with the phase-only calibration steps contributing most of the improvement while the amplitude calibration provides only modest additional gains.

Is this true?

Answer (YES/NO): NO